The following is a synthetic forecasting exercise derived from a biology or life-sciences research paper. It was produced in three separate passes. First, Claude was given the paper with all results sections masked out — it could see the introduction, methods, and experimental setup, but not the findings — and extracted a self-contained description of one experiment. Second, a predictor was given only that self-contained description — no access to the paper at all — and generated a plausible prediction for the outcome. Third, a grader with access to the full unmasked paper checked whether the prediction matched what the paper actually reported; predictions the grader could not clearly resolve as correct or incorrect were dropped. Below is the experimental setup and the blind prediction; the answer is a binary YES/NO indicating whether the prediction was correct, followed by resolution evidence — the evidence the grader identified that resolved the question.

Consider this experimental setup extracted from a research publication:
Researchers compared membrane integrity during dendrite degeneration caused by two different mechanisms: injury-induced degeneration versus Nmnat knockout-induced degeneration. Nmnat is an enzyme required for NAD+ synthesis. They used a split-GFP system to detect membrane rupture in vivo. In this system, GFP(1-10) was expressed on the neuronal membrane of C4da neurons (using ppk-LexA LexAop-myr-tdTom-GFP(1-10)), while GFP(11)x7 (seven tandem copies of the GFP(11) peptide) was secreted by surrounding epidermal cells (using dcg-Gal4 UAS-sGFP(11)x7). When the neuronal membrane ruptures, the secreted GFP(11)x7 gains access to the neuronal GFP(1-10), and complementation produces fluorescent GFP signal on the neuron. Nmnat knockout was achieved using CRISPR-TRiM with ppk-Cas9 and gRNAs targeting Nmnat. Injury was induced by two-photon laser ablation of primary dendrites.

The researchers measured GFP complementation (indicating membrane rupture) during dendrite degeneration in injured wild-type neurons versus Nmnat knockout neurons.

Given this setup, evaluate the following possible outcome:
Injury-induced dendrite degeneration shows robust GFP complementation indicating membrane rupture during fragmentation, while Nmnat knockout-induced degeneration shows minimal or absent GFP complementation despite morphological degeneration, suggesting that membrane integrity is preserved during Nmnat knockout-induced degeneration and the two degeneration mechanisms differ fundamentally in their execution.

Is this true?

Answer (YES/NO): YES